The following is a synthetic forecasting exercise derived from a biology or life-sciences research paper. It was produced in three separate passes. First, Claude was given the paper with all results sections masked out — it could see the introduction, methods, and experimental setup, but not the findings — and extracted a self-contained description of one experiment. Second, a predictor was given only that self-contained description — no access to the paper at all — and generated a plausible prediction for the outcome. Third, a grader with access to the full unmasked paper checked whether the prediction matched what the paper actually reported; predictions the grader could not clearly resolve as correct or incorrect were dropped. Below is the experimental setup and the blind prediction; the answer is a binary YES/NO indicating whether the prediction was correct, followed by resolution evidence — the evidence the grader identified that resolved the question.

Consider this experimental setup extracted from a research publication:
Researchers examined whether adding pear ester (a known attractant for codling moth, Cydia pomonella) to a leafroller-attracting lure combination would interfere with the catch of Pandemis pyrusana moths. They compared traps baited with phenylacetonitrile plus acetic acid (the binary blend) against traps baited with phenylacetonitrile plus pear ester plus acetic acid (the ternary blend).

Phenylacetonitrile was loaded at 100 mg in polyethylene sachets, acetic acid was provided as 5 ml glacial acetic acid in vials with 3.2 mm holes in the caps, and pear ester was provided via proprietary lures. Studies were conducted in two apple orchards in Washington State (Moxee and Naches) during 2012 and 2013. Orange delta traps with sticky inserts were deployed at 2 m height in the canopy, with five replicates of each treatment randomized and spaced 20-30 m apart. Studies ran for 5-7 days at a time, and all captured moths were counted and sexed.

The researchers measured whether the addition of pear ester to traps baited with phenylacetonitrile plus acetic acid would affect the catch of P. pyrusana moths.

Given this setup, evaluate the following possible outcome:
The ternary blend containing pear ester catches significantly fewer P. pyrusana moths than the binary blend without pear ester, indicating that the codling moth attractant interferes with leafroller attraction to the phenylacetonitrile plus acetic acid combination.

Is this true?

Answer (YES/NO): NO